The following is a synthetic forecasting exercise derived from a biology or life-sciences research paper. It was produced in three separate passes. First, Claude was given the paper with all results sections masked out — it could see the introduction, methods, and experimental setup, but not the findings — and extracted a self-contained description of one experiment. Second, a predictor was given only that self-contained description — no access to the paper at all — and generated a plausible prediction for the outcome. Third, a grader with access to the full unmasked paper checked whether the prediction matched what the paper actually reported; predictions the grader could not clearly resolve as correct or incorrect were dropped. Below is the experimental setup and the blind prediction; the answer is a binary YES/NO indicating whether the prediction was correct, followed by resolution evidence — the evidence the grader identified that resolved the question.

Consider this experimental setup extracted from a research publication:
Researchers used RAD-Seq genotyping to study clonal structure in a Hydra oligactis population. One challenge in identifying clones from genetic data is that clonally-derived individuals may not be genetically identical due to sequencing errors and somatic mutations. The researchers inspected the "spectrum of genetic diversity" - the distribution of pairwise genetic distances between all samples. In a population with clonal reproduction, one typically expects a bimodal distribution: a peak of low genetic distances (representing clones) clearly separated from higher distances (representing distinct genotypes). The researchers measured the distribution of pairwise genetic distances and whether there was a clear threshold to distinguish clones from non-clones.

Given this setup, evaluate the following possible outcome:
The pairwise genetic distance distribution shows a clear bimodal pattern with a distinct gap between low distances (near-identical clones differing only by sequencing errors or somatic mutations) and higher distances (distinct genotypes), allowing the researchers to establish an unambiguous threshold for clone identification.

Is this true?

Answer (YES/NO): NO